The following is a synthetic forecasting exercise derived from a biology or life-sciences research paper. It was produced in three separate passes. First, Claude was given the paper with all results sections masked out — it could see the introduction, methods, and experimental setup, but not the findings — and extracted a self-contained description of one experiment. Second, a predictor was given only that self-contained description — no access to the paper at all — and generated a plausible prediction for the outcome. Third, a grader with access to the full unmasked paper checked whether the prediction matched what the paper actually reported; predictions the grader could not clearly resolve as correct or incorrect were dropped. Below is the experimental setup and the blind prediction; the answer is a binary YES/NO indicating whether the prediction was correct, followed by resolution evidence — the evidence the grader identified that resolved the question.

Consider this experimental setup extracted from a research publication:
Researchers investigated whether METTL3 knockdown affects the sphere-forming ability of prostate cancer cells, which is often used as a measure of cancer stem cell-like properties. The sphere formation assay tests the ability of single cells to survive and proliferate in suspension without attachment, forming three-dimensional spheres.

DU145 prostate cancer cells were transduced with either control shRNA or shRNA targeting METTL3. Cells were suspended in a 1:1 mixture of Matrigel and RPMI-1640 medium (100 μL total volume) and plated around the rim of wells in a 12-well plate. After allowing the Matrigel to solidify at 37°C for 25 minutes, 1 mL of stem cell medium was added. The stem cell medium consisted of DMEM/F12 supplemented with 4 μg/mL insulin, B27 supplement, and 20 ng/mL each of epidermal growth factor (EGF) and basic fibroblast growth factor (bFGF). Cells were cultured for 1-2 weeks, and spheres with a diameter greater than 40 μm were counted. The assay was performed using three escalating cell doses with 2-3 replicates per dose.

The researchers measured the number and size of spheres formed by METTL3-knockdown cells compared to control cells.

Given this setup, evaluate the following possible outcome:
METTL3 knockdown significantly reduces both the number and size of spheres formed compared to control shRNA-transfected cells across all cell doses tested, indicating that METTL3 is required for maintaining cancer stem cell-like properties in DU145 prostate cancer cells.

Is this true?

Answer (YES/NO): YES